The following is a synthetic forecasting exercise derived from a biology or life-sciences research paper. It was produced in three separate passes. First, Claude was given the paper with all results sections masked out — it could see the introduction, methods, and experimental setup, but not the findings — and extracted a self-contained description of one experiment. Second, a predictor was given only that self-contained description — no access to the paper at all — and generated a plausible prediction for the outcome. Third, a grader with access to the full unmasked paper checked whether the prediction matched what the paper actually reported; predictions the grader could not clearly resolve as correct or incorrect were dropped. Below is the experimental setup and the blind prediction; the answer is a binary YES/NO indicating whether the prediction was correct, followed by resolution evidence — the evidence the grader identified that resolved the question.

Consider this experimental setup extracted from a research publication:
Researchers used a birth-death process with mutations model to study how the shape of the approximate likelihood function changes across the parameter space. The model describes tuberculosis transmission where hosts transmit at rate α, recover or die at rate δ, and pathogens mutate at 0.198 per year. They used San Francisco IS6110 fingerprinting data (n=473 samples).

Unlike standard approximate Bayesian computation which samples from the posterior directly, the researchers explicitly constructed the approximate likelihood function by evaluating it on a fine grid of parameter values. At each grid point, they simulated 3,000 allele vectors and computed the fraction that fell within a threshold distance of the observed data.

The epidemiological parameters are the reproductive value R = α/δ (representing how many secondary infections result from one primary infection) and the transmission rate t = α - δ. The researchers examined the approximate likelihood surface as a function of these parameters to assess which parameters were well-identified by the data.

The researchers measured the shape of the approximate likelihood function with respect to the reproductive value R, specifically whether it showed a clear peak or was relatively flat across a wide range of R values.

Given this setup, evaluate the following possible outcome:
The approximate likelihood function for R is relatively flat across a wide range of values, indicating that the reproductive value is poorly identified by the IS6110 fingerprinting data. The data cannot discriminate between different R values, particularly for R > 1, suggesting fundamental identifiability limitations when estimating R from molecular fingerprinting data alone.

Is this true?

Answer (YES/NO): YES